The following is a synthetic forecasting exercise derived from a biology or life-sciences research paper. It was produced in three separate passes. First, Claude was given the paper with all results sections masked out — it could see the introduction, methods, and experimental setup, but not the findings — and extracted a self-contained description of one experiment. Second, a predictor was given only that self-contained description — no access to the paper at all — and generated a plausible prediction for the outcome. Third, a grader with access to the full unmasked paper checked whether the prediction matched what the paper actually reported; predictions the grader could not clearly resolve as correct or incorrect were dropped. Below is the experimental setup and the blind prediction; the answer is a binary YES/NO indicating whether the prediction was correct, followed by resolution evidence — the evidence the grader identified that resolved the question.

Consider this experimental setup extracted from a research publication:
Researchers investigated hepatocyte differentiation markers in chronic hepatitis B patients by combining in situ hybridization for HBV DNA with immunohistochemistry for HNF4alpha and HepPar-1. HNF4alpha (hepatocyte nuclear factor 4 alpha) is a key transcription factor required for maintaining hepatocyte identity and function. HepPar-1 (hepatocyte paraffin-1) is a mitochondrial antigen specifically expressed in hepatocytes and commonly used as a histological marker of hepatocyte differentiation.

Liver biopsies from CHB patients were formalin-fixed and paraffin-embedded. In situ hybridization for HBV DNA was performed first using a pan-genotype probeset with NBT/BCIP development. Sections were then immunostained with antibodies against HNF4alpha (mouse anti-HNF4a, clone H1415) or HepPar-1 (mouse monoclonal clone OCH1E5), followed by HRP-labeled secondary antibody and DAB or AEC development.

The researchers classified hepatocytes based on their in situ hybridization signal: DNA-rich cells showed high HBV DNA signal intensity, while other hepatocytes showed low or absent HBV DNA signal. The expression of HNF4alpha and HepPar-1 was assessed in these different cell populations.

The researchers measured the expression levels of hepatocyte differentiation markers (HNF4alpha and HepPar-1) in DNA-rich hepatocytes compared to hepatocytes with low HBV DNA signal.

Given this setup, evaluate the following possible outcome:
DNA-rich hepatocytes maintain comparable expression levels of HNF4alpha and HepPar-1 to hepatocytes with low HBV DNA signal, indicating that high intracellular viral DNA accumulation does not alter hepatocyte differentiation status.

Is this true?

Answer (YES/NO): NO